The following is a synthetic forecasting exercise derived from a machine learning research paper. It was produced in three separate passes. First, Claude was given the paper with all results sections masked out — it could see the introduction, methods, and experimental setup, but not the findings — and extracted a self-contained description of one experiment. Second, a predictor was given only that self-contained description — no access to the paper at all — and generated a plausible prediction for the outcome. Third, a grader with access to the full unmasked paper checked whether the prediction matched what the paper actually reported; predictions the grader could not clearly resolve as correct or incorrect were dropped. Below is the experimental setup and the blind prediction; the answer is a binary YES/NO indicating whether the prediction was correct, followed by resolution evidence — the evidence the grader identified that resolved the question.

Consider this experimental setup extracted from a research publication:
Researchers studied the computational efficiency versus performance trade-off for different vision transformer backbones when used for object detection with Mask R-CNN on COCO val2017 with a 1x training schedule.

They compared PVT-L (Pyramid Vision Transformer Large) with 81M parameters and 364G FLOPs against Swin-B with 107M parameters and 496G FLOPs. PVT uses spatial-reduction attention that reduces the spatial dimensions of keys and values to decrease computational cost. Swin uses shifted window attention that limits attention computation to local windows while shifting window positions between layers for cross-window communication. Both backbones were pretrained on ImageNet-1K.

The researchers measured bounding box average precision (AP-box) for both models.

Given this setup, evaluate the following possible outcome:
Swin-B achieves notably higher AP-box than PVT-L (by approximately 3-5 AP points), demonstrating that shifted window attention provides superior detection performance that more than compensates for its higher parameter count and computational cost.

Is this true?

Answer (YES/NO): YES